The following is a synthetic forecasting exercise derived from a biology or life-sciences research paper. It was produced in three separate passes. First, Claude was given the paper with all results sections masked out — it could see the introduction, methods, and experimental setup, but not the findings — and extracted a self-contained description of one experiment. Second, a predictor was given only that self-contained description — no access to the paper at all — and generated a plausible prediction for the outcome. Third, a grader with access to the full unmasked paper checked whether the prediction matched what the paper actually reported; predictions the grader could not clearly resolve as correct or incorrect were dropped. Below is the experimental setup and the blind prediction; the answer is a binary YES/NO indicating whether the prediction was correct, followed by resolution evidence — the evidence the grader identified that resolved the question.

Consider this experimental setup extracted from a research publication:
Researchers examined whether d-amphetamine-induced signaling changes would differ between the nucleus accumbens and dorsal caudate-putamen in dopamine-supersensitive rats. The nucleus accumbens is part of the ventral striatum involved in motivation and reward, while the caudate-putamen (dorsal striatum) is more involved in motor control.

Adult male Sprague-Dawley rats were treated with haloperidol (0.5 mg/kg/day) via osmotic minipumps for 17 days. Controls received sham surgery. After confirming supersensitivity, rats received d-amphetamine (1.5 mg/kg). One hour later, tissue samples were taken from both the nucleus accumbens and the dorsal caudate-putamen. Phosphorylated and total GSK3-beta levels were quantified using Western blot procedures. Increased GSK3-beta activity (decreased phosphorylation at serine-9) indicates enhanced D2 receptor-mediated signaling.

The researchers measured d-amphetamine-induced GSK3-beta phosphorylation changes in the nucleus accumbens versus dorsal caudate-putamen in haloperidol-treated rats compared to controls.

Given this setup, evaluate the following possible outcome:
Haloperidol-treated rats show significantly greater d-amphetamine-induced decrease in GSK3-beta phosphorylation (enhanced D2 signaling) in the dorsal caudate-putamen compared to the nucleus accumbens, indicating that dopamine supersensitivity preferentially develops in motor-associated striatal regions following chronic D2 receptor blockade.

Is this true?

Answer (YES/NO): NO